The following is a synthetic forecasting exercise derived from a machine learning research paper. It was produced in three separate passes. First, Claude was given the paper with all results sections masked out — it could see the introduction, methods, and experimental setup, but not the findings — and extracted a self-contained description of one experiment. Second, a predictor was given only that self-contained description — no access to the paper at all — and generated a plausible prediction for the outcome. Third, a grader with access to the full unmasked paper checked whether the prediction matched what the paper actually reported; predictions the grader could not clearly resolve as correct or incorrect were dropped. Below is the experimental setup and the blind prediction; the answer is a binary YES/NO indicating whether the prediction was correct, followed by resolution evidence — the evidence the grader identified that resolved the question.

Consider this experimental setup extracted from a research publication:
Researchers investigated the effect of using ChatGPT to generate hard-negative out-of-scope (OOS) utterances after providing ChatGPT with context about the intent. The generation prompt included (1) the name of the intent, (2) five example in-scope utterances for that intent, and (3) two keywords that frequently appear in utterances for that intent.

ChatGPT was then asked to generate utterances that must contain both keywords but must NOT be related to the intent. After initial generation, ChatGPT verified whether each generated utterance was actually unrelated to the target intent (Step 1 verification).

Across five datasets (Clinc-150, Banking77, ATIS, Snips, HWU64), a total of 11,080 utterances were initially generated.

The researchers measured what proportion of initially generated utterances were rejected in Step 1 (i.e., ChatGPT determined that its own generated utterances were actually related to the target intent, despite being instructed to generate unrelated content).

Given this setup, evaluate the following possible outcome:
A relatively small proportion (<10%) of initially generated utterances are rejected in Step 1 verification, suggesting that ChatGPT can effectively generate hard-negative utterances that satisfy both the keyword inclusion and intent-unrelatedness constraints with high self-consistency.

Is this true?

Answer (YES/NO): NO